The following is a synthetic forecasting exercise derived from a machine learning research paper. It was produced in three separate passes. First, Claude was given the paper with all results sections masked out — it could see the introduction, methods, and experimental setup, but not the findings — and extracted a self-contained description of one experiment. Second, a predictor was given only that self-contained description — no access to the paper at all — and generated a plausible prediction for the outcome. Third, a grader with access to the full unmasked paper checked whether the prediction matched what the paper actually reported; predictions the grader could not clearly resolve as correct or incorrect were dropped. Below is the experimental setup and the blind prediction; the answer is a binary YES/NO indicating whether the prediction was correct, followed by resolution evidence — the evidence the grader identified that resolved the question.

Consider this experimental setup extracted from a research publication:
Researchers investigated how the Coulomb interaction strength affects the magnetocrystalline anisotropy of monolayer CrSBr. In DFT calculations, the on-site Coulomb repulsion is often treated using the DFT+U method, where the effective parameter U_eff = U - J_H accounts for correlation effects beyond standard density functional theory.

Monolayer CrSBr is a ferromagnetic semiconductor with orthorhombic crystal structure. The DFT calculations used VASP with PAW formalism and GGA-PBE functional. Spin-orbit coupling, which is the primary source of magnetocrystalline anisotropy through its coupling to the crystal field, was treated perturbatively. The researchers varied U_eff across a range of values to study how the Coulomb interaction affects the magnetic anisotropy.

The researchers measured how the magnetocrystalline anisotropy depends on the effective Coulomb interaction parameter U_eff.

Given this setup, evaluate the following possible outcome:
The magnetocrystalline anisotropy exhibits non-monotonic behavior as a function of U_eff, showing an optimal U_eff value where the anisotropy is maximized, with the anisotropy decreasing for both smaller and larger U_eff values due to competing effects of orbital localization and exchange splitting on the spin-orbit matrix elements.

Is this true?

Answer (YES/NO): NO